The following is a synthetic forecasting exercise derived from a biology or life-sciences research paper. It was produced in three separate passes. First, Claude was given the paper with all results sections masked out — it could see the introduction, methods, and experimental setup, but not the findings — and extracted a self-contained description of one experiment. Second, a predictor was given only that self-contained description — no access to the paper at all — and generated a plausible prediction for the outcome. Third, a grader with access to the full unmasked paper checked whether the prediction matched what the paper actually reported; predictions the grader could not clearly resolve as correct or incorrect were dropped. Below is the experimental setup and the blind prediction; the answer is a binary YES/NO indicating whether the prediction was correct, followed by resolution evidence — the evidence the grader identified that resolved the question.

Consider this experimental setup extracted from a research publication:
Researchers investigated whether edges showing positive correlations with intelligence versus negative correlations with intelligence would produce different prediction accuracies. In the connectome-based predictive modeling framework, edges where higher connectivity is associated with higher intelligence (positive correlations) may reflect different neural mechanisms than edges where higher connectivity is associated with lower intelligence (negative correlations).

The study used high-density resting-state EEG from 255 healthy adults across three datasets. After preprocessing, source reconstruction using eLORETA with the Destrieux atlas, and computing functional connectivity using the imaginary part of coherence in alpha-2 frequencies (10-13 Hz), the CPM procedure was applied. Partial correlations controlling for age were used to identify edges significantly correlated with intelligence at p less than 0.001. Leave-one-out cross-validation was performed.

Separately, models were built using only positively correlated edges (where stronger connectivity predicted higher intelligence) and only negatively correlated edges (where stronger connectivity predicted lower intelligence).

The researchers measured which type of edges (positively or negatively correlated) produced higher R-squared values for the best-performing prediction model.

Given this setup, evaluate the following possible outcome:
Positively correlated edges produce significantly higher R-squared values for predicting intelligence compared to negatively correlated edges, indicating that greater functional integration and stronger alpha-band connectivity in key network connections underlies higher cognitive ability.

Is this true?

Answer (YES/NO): NO